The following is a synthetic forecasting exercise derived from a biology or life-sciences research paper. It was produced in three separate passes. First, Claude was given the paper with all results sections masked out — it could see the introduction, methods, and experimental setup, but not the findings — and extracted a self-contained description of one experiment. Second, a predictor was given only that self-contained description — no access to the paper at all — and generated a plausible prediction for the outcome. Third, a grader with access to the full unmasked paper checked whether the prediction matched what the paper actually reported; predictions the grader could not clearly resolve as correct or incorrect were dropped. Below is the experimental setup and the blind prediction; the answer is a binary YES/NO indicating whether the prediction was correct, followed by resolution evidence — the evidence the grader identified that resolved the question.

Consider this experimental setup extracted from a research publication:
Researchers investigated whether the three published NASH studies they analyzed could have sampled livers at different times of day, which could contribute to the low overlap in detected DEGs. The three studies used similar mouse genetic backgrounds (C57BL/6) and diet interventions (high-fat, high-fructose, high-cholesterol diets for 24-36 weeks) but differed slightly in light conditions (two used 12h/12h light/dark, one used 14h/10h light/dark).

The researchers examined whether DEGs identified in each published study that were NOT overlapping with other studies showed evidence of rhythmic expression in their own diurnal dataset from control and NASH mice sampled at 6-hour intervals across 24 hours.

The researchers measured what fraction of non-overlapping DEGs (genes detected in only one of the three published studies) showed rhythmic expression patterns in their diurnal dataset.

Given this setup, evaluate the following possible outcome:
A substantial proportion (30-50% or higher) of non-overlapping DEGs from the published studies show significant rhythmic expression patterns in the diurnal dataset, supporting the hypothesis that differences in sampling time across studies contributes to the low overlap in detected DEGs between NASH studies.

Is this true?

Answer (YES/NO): YES